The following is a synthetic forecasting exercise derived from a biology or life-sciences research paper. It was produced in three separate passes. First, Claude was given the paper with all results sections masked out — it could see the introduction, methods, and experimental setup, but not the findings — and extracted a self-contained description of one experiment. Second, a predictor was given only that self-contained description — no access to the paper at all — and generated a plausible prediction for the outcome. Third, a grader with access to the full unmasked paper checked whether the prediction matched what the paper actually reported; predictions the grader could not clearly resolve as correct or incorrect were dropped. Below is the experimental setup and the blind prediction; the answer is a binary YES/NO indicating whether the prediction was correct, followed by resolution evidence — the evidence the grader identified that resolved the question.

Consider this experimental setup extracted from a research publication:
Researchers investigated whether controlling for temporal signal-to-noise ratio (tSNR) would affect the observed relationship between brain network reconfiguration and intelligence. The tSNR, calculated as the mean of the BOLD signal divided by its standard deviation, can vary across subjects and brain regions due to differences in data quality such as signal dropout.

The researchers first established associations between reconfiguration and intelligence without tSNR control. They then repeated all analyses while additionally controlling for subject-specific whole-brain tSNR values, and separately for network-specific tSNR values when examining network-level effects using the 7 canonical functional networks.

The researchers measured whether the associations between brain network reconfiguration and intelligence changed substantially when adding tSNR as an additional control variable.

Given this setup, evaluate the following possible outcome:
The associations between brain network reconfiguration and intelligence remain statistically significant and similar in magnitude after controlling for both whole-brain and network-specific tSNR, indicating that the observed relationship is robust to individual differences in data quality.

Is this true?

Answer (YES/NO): YES